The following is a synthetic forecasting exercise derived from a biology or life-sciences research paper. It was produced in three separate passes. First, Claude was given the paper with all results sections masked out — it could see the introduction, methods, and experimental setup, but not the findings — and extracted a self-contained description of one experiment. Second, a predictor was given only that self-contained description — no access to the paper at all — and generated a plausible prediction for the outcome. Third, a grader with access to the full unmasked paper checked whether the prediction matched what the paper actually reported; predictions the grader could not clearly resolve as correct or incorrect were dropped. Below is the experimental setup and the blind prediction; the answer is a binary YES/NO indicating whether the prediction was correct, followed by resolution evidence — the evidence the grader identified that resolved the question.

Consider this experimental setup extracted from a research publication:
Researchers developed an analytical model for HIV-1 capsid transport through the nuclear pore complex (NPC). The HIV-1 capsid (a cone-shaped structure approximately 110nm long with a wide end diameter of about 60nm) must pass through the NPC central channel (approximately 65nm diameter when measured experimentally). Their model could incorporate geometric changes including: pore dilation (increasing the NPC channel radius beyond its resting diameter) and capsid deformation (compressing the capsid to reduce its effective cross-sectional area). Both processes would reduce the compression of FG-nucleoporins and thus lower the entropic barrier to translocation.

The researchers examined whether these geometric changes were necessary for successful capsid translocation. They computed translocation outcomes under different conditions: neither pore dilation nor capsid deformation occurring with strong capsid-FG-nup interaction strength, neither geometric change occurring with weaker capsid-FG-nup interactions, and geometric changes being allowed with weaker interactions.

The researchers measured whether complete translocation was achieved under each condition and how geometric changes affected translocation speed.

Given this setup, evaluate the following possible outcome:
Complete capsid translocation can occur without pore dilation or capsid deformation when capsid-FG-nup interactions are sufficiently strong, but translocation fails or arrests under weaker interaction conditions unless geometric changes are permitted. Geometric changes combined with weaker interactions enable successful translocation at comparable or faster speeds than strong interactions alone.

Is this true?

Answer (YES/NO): YES